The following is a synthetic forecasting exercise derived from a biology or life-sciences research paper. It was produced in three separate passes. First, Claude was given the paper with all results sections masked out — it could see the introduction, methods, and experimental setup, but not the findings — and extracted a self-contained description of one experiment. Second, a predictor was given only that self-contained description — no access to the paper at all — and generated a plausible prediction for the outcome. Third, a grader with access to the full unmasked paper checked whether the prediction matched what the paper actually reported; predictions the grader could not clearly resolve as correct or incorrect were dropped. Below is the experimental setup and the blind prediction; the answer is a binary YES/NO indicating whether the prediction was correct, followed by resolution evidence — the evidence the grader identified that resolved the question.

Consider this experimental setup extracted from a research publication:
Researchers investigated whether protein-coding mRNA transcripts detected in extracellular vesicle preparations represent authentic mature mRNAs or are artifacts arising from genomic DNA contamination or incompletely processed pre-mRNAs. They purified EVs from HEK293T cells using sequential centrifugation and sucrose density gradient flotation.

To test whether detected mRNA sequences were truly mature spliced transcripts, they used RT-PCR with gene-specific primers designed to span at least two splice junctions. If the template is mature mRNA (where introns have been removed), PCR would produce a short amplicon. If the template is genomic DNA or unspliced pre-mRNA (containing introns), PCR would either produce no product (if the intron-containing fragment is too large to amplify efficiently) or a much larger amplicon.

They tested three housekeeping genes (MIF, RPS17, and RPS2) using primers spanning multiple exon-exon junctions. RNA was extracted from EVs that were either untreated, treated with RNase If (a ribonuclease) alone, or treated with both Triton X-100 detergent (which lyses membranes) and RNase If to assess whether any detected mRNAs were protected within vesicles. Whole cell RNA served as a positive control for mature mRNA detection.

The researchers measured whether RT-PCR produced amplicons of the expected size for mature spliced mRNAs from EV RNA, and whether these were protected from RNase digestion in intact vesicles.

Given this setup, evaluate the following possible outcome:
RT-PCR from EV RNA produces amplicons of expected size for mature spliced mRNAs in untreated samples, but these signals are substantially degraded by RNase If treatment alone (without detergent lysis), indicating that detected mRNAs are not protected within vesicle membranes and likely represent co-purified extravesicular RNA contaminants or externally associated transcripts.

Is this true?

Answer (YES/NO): NO